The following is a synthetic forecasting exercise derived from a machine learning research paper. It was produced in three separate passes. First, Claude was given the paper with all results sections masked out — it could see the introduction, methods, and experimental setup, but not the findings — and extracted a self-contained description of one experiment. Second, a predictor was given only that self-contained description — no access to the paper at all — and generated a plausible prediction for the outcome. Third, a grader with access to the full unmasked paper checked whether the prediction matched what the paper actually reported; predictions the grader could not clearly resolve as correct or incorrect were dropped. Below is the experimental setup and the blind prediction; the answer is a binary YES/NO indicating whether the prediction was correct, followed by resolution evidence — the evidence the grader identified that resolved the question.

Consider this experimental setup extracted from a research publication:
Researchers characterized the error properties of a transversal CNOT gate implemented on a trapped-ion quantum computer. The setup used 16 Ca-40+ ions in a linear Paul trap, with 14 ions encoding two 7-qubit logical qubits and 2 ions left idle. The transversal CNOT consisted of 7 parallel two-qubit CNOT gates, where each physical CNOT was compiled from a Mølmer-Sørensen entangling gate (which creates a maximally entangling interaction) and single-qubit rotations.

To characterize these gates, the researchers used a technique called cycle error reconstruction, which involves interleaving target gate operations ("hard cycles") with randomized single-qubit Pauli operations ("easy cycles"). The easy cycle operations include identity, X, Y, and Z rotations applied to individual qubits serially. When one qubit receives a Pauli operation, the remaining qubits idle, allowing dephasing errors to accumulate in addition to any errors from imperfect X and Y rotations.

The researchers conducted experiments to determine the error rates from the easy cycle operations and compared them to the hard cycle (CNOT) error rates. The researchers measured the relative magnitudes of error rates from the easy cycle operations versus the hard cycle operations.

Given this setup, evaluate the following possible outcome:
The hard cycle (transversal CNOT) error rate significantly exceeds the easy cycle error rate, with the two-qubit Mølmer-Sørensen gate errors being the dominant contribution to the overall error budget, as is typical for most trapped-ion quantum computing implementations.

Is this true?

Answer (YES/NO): YES